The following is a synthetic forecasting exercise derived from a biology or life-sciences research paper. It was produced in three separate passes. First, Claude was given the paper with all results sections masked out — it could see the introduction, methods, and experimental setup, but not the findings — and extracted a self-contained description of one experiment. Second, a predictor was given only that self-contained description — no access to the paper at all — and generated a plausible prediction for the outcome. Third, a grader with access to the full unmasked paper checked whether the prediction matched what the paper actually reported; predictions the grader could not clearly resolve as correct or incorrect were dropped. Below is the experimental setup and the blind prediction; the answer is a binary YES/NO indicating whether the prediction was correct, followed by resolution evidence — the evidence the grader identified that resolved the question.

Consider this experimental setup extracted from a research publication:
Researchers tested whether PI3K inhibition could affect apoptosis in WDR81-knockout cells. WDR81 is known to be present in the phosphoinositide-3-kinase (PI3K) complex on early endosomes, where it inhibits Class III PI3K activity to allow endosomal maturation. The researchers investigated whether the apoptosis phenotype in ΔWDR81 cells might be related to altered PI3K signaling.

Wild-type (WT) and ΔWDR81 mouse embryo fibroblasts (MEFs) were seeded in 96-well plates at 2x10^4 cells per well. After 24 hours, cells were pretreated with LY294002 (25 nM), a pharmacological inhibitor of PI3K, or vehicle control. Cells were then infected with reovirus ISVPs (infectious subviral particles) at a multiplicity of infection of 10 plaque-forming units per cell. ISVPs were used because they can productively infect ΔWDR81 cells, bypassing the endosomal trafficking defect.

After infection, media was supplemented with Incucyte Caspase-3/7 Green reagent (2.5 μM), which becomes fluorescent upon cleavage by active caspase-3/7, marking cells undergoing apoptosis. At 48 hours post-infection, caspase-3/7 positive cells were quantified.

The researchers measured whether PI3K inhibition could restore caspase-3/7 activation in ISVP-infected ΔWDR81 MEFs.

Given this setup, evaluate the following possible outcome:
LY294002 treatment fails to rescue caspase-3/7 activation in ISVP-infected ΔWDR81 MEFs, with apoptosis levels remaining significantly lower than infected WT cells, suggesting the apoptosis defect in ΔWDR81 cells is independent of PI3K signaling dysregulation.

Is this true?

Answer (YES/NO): YES